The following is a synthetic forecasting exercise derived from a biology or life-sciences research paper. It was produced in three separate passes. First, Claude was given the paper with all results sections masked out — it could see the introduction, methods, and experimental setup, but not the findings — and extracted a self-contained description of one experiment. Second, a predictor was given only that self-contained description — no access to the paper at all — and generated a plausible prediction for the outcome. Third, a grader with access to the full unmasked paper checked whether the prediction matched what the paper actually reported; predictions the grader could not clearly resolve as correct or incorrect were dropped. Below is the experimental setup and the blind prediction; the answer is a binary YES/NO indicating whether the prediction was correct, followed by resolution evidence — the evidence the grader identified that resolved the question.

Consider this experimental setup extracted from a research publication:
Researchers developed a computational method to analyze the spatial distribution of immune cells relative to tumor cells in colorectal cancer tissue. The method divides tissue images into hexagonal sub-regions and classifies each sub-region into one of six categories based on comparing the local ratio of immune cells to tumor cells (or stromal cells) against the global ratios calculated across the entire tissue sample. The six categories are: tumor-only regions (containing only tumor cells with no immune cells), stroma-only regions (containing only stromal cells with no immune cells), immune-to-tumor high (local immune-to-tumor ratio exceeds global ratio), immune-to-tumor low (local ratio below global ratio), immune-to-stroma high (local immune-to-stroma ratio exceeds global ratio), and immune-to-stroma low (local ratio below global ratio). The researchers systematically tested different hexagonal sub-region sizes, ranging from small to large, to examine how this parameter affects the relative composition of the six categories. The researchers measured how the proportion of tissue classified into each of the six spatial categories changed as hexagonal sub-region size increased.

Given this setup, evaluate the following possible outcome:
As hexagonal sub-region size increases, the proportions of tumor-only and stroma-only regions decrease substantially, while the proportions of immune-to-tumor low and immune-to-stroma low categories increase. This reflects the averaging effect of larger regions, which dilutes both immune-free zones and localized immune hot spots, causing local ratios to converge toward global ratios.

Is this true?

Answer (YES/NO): NO